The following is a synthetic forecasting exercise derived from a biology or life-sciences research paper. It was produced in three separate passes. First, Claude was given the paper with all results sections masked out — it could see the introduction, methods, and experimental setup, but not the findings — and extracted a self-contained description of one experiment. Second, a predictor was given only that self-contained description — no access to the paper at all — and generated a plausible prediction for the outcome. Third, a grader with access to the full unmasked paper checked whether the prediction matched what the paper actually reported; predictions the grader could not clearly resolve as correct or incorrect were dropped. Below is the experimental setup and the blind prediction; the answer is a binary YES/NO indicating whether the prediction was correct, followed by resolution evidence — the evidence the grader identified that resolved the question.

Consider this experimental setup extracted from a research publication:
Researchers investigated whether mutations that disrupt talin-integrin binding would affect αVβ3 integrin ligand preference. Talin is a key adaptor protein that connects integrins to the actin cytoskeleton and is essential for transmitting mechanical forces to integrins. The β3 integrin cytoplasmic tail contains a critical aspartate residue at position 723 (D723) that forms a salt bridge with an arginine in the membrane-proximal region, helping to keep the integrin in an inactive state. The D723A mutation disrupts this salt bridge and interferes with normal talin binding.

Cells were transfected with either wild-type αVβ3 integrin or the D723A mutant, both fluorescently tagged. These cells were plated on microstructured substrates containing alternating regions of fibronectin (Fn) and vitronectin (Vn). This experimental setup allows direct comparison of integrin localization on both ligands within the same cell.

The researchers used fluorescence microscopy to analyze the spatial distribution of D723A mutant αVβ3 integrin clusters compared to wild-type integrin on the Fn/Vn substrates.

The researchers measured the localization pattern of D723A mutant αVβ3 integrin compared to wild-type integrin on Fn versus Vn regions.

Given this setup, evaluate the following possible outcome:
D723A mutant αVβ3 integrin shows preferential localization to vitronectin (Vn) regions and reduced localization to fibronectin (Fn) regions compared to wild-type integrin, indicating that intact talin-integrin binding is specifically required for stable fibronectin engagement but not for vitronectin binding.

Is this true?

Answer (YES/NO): NO